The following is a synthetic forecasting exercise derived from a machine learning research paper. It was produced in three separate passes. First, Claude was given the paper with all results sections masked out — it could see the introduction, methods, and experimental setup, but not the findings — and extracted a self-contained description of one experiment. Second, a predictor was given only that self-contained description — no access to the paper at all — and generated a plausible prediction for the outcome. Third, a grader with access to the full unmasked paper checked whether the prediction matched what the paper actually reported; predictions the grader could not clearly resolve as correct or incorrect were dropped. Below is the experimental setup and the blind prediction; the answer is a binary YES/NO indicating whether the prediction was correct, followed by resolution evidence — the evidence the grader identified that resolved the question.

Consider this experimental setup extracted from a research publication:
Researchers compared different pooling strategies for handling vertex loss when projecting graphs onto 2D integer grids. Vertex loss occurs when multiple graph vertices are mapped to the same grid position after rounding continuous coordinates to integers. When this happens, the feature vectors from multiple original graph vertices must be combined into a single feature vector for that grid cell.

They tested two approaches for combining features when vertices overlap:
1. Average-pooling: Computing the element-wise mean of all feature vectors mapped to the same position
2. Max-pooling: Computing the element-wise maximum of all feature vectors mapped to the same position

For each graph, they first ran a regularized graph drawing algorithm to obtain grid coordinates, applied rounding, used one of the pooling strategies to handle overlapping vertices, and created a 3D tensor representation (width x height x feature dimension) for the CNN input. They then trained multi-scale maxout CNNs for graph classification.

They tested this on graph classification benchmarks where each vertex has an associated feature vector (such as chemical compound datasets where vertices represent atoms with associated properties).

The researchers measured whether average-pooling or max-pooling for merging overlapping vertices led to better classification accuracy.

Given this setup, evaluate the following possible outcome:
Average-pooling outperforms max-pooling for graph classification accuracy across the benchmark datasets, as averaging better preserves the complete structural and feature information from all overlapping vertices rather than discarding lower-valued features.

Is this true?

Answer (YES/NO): NO